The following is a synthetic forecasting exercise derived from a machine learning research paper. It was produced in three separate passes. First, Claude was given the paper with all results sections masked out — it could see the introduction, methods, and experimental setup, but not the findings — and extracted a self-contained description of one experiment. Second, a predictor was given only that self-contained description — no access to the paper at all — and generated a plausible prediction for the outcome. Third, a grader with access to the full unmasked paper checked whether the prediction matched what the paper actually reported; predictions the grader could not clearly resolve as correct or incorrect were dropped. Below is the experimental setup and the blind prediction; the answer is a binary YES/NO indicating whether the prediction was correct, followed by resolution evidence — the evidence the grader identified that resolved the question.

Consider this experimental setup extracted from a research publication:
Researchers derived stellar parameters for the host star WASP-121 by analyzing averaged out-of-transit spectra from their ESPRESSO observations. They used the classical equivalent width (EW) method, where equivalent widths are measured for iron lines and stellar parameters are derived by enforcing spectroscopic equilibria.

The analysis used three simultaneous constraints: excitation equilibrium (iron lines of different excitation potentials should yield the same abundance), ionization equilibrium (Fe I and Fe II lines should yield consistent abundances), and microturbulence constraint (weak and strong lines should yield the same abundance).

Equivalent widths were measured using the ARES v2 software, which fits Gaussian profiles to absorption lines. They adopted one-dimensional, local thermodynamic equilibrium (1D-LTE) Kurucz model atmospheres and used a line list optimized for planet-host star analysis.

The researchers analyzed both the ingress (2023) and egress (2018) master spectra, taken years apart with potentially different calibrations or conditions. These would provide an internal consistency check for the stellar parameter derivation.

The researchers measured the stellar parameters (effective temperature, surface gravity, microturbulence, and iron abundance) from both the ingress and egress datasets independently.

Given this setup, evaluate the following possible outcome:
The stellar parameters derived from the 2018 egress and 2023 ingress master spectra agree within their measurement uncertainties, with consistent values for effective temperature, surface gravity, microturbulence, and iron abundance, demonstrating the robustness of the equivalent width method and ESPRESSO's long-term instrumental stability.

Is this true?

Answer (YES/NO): YES